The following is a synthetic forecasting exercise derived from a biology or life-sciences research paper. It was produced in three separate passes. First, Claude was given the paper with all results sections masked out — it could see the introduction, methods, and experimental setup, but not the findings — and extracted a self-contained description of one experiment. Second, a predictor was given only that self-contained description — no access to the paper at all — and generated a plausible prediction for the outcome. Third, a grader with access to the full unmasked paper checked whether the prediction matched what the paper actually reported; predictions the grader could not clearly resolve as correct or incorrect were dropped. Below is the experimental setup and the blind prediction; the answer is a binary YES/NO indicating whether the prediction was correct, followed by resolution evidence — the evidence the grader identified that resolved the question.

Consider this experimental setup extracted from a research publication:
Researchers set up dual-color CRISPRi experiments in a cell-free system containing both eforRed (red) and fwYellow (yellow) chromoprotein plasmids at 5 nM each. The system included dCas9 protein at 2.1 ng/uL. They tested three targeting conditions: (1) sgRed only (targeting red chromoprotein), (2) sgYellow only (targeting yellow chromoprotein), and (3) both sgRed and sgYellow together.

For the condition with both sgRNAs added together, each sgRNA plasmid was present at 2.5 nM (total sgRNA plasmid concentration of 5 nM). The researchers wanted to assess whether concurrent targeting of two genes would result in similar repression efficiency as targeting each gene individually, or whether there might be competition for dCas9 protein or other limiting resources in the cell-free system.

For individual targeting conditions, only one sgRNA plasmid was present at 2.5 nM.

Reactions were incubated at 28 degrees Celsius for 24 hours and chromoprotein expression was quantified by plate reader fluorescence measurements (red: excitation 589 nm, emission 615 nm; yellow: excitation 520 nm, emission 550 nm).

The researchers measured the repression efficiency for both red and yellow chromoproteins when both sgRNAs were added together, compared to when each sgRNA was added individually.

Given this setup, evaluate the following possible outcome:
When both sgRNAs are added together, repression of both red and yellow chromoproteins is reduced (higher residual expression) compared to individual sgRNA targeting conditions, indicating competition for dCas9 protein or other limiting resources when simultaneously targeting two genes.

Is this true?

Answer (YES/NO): YES